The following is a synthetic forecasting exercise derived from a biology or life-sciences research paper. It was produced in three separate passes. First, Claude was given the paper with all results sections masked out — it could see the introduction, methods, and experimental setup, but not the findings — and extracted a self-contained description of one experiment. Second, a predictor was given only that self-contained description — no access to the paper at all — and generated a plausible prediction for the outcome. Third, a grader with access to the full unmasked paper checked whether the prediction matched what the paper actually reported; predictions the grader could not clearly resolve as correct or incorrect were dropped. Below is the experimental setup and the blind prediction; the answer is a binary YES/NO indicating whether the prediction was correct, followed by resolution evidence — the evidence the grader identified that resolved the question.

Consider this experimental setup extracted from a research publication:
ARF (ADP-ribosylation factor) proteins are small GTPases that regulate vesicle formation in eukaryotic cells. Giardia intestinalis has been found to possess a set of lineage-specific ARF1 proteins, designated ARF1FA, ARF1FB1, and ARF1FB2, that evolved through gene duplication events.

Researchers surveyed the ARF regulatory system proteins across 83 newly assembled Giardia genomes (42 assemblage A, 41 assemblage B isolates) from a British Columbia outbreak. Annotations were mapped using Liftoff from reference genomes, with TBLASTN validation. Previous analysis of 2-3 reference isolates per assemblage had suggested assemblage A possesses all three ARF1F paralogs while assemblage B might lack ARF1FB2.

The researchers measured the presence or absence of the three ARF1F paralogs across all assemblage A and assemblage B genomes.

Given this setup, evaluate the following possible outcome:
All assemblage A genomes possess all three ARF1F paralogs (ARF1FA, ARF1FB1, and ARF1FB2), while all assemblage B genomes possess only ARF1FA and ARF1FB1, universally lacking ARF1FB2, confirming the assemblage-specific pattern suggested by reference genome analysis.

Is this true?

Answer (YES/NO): YES